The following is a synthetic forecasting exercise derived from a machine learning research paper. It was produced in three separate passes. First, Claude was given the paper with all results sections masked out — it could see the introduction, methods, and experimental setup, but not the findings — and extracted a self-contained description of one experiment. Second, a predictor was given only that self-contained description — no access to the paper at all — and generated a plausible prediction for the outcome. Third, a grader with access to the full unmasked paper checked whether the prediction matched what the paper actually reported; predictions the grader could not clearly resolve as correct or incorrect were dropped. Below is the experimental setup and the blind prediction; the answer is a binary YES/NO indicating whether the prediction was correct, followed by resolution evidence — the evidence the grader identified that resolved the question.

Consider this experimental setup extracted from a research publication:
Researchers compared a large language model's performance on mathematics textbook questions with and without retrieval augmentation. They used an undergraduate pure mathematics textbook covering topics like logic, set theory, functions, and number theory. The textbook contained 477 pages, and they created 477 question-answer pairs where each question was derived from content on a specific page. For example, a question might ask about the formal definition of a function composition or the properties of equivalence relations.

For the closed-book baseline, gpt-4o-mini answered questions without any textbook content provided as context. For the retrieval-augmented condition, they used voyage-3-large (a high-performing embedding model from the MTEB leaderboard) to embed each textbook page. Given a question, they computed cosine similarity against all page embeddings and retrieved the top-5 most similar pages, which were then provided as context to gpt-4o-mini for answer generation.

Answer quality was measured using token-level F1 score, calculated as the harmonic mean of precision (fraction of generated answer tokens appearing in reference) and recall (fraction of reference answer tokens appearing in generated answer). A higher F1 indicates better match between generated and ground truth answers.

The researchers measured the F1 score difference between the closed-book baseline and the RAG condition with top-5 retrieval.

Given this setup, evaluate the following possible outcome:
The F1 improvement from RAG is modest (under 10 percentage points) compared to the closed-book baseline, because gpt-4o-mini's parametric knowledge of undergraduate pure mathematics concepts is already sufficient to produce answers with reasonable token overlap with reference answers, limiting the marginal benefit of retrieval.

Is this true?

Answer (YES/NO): YES